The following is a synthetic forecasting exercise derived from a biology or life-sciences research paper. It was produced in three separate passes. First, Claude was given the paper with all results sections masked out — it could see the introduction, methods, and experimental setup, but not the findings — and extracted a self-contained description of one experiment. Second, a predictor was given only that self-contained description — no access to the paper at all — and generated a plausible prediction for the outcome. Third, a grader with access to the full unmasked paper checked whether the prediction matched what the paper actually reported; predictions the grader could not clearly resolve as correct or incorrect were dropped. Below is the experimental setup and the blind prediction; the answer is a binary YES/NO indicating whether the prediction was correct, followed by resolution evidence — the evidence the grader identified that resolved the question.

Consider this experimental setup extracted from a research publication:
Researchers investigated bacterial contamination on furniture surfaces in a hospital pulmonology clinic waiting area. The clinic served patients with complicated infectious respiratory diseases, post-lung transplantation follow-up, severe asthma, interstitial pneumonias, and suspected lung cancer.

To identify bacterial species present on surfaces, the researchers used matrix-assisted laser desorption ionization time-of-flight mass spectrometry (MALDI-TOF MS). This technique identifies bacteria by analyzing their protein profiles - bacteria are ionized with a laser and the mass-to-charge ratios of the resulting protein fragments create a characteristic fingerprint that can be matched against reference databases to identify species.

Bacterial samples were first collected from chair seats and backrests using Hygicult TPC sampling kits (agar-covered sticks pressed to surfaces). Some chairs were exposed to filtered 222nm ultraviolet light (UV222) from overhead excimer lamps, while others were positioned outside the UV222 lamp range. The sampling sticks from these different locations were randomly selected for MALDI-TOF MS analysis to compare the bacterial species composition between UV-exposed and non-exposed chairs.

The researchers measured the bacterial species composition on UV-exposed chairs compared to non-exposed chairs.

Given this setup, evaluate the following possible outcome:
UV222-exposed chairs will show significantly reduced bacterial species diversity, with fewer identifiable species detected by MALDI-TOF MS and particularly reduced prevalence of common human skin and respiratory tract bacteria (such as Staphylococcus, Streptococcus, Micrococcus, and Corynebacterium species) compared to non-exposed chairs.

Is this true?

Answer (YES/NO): YES